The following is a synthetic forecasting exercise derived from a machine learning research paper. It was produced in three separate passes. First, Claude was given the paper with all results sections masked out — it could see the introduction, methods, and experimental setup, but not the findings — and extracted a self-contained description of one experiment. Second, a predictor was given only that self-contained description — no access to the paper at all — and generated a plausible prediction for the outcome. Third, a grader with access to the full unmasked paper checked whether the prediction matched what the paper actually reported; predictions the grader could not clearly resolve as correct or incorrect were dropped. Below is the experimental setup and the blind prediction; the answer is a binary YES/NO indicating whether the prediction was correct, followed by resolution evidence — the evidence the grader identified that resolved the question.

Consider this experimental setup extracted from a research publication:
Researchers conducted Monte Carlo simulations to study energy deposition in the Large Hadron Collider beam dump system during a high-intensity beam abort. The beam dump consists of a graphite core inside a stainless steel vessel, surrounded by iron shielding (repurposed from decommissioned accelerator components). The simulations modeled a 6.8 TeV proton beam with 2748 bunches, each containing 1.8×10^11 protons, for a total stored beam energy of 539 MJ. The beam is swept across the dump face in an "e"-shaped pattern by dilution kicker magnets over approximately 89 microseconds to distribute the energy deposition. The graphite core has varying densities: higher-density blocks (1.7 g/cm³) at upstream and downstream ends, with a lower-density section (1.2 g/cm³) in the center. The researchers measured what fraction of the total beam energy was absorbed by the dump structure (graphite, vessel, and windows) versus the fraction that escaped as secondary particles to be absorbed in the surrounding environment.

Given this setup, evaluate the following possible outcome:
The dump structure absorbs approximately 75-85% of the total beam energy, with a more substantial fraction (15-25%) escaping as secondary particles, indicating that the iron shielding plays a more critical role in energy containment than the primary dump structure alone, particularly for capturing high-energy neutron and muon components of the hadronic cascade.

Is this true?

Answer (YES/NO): NO